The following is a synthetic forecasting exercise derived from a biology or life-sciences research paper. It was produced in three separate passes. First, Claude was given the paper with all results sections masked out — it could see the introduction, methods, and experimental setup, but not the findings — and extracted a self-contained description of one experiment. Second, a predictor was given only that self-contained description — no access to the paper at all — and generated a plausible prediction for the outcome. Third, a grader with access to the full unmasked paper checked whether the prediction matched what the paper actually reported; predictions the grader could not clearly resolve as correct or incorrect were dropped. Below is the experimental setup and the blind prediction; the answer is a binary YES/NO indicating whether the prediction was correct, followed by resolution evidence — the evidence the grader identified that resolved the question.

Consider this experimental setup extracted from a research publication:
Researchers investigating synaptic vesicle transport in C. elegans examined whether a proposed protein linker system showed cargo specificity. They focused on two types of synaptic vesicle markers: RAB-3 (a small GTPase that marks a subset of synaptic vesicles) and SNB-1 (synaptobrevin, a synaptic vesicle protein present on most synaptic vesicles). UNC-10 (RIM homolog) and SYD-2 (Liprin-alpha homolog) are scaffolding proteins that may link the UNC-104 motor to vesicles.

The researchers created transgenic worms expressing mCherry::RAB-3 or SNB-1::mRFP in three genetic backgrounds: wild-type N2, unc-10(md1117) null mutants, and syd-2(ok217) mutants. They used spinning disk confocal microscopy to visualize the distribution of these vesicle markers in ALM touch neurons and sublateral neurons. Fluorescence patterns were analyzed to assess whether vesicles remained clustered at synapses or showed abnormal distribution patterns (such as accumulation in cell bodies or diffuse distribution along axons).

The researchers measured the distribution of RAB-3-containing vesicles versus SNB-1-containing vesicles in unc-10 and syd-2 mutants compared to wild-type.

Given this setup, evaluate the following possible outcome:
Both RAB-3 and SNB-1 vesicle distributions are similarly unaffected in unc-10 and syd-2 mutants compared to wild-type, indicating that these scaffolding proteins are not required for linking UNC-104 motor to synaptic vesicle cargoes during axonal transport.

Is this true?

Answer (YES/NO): NO